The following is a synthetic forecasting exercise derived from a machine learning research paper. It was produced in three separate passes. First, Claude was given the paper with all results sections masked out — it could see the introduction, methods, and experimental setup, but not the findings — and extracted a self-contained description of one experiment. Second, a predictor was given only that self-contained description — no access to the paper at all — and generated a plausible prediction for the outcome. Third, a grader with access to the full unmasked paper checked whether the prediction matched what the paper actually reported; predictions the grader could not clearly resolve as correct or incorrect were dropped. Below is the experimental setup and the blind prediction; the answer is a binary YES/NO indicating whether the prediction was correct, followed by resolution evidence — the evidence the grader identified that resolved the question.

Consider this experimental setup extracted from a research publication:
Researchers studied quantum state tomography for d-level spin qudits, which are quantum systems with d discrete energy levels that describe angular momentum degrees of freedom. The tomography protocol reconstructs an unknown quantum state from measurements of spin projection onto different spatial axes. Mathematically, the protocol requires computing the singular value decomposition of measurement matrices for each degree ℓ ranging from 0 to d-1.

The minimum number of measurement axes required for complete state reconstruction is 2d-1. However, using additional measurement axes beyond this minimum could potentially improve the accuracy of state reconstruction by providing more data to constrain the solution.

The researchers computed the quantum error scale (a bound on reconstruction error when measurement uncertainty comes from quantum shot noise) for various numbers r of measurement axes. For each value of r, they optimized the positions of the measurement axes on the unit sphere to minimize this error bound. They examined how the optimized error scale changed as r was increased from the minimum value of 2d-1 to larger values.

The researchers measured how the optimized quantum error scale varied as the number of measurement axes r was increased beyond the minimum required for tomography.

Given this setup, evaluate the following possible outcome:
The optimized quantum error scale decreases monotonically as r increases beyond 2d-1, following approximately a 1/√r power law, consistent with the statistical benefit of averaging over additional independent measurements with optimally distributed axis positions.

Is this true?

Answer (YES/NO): NO